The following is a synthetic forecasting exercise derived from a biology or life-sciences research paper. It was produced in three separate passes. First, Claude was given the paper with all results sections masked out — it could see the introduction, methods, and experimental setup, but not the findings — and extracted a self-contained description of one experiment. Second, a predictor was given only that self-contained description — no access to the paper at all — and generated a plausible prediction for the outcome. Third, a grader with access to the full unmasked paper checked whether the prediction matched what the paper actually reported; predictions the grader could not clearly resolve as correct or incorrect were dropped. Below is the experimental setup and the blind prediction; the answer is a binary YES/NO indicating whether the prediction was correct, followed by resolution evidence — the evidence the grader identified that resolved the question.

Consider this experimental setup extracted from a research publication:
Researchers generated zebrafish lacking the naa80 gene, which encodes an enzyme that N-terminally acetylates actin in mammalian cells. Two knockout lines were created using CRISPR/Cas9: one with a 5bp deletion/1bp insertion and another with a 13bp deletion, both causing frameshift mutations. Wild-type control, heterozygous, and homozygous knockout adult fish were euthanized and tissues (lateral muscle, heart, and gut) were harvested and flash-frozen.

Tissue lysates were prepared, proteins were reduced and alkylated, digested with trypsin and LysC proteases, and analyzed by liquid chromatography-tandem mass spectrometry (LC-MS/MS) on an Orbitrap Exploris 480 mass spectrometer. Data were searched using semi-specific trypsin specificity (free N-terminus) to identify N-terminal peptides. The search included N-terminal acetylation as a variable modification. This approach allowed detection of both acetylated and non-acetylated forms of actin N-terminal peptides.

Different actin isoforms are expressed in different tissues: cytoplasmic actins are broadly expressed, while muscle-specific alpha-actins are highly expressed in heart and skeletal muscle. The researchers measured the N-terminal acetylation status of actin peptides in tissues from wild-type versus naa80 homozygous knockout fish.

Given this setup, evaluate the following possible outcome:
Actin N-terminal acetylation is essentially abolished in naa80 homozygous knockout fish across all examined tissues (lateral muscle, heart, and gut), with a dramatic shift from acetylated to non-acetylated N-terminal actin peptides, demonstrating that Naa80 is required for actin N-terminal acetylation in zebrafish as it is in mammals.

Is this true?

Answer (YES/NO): NO